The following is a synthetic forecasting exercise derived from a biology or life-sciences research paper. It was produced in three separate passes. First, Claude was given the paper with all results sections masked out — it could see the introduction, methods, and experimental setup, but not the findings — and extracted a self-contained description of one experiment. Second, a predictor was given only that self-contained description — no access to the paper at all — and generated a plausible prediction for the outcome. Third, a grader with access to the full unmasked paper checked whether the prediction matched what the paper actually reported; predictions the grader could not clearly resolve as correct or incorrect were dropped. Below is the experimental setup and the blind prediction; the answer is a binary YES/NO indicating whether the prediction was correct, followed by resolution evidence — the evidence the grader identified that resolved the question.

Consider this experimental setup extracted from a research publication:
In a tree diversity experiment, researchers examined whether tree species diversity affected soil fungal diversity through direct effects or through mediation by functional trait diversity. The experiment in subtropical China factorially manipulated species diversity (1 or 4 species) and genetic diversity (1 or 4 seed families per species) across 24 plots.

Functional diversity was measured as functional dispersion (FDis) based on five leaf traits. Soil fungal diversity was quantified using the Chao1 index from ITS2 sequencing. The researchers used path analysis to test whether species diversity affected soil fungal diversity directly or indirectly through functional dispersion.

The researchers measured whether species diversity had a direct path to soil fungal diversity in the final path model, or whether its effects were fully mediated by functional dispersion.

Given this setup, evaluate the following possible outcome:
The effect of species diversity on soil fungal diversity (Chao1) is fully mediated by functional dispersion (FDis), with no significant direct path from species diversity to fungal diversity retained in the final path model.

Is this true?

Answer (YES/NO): NO